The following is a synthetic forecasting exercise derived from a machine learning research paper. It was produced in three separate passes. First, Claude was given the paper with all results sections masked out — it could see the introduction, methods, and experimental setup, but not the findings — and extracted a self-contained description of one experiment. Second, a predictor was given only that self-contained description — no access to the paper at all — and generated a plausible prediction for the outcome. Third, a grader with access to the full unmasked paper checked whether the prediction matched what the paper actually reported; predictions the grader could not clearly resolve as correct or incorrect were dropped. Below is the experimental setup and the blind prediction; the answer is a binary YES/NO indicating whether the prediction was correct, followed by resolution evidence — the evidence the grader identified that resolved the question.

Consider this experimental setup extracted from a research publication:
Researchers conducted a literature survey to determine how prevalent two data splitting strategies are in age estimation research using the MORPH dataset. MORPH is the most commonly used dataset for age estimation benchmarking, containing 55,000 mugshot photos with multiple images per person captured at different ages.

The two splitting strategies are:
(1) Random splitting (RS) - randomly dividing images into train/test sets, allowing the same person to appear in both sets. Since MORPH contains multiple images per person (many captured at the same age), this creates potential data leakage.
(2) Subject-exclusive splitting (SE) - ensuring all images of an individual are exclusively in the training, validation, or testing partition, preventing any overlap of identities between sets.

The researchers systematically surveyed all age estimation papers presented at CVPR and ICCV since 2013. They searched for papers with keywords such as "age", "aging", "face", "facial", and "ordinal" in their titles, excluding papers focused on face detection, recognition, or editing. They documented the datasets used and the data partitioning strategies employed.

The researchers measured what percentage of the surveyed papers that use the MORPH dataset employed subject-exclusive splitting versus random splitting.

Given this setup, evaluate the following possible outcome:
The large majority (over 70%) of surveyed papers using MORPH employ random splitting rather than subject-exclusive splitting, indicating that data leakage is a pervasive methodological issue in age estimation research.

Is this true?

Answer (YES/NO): YES